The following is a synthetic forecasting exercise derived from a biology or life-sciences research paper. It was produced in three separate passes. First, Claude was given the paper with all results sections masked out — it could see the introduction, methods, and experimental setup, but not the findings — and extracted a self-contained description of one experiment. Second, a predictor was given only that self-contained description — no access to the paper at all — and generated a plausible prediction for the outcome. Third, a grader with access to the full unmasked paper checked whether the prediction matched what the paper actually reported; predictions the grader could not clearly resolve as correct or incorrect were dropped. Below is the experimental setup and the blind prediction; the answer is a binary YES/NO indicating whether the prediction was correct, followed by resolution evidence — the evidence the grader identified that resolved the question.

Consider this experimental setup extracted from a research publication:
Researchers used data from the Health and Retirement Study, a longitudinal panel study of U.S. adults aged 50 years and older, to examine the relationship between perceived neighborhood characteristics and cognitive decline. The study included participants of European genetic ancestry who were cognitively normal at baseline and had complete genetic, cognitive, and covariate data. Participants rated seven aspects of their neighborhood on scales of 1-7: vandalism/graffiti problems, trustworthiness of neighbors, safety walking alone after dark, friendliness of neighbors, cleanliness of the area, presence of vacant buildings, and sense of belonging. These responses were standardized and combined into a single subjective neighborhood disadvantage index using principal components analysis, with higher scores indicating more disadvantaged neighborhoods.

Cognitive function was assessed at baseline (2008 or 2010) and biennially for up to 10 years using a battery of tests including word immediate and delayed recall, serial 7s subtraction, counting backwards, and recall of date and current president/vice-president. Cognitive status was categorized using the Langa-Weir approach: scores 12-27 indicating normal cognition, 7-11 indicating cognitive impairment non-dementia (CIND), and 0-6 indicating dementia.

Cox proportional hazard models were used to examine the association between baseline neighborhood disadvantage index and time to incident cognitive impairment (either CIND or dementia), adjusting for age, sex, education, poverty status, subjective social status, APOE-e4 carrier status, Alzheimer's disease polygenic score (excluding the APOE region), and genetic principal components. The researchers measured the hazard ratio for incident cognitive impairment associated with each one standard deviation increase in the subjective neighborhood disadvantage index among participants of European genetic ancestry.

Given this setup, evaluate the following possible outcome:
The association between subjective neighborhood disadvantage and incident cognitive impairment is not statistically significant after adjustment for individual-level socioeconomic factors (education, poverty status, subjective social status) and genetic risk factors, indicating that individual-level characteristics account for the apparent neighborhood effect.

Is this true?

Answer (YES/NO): NO